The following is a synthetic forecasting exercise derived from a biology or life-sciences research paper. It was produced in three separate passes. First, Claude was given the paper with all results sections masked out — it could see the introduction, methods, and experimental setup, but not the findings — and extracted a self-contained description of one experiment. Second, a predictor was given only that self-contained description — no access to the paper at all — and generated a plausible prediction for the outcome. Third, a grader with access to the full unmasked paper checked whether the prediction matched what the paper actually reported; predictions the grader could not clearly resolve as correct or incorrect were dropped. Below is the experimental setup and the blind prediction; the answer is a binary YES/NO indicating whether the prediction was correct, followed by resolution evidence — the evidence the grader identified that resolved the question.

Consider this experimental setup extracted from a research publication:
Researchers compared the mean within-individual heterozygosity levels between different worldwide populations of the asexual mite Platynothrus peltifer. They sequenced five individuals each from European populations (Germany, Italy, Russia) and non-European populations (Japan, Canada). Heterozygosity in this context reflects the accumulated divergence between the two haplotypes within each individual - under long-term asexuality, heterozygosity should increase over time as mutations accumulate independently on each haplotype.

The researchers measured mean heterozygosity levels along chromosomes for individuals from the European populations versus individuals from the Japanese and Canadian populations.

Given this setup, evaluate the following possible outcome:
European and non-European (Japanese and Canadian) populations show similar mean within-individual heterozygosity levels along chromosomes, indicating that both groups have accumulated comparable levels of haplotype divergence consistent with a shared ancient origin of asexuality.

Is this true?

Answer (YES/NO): NO